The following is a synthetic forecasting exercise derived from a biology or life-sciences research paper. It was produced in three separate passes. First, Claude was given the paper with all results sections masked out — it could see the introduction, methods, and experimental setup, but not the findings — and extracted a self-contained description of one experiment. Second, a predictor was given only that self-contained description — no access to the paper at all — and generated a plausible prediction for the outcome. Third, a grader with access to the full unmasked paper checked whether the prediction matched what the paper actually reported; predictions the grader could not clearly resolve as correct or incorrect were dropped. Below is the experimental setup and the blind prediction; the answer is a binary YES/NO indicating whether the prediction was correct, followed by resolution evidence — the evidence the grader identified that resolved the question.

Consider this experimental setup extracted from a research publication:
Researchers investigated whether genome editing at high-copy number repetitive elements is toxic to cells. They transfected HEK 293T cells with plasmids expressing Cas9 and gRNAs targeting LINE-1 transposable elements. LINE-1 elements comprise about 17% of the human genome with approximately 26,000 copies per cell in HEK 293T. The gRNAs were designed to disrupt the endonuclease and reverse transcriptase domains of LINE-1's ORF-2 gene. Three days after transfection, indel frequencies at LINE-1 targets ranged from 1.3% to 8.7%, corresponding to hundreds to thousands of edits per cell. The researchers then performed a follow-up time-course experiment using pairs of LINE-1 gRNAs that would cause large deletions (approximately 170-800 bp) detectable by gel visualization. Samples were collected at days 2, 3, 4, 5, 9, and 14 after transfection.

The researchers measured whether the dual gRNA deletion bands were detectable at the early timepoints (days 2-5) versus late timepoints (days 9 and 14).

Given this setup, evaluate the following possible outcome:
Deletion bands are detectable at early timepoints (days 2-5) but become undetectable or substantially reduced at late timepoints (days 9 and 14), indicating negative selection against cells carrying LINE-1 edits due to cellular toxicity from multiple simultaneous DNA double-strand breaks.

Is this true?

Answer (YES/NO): YES